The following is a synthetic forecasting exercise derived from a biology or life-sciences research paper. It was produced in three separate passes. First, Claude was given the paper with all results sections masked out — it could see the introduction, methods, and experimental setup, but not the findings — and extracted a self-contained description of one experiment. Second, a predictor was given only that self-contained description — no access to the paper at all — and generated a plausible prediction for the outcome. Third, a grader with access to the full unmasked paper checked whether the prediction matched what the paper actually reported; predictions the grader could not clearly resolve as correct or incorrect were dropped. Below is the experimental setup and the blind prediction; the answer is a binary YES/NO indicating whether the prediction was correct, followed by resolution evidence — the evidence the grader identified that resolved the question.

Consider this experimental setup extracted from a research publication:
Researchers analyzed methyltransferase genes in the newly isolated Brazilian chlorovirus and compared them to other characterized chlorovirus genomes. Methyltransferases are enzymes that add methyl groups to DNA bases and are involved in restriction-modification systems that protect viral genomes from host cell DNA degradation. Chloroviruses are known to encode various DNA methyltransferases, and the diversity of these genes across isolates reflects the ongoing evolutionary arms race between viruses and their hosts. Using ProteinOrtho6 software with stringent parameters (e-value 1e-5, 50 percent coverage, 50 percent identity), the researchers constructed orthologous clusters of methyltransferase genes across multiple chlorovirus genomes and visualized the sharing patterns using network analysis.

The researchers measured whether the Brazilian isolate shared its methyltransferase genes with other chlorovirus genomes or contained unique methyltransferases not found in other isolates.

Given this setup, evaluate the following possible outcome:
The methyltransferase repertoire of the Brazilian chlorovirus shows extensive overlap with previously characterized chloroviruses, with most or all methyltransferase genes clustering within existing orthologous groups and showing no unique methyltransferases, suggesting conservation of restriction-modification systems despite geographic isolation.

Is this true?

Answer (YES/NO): NO